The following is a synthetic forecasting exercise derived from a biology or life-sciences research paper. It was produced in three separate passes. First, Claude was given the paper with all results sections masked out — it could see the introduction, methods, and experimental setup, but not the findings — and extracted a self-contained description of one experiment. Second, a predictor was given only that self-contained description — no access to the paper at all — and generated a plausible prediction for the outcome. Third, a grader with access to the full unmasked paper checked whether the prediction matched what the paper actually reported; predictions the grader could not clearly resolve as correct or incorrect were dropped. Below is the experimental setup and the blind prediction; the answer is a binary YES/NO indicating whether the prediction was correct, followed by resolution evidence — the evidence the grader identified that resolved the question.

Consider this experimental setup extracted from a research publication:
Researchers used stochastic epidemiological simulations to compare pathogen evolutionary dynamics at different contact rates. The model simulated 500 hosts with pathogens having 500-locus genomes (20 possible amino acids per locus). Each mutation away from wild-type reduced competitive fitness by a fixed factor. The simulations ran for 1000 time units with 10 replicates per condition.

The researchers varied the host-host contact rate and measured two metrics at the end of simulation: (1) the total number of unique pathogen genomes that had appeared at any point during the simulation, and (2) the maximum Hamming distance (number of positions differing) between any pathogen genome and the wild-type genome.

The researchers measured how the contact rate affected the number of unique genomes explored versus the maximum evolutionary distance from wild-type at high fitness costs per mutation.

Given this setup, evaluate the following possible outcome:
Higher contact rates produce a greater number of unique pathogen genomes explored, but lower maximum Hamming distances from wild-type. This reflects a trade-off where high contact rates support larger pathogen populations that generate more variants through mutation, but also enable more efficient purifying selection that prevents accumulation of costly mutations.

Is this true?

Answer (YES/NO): YES